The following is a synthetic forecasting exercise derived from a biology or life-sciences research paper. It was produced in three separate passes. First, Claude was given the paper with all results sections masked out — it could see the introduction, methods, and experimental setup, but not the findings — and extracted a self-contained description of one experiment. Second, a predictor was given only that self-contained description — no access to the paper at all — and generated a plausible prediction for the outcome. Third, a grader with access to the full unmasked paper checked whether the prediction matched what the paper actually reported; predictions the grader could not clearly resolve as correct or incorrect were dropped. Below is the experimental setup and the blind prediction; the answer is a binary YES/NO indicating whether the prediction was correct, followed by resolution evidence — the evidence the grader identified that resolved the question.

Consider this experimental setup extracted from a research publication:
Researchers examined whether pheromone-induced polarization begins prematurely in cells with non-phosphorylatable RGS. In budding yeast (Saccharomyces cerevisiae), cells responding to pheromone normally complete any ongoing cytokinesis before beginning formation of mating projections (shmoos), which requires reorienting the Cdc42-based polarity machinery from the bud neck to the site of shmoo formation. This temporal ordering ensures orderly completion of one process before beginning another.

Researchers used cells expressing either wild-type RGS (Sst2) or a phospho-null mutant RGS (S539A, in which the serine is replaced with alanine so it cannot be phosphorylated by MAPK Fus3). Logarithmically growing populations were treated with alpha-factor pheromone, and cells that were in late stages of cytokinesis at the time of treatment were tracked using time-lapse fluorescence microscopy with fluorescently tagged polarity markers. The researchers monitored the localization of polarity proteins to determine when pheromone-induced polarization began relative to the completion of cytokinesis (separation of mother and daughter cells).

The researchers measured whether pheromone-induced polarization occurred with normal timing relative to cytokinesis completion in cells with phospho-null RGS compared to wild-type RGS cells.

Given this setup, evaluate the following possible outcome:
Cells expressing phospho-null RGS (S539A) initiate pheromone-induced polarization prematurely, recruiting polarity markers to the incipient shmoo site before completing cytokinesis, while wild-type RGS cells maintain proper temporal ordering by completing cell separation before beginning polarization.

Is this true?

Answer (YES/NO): YES